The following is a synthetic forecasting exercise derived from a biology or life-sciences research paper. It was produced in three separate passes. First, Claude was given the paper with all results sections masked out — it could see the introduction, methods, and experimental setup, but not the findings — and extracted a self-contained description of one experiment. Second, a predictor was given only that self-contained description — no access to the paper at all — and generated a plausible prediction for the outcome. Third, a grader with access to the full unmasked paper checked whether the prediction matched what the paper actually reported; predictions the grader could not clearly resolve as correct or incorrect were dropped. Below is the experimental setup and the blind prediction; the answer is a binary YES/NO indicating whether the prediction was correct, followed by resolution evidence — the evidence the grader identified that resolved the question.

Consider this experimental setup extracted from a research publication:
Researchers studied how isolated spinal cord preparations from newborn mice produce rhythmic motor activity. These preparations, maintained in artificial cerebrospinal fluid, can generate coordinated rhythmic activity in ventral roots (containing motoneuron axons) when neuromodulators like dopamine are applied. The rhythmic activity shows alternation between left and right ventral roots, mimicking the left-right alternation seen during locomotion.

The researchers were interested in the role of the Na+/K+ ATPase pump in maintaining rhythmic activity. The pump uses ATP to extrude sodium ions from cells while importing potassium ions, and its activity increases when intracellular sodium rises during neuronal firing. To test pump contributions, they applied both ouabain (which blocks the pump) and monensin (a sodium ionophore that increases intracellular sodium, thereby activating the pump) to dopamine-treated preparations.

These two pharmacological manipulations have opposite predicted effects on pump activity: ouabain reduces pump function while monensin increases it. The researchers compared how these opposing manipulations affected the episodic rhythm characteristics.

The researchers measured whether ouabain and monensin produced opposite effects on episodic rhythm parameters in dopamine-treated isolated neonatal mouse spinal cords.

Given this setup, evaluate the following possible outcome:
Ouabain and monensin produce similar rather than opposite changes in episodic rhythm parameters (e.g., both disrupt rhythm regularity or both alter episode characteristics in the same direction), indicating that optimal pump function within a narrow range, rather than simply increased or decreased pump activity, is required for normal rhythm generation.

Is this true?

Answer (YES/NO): NO